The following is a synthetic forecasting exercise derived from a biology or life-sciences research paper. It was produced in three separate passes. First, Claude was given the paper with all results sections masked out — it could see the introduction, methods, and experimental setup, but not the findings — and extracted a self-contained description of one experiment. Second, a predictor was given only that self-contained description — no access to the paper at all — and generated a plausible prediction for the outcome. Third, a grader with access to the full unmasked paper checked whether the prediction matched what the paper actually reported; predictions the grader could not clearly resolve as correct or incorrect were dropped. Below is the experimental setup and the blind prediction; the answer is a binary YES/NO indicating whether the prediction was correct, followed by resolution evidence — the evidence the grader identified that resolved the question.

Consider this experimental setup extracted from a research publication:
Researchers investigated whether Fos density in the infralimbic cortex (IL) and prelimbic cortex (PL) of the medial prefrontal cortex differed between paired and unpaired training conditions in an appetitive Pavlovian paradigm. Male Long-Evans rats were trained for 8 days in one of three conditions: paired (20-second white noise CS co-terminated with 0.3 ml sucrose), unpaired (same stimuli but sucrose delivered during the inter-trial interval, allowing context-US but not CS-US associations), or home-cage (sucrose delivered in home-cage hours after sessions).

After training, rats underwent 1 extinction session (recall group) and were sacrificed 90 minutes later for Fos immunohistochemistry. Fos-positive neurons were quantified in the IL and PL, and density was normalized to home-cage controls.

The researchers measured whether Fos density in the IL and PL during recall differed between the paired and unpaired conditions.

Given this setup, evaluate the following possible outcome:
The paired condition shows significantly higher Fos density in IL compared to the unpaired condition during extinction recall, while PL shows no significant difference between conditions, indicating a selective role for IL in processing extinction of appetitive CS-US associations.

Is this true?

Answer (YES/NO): NO